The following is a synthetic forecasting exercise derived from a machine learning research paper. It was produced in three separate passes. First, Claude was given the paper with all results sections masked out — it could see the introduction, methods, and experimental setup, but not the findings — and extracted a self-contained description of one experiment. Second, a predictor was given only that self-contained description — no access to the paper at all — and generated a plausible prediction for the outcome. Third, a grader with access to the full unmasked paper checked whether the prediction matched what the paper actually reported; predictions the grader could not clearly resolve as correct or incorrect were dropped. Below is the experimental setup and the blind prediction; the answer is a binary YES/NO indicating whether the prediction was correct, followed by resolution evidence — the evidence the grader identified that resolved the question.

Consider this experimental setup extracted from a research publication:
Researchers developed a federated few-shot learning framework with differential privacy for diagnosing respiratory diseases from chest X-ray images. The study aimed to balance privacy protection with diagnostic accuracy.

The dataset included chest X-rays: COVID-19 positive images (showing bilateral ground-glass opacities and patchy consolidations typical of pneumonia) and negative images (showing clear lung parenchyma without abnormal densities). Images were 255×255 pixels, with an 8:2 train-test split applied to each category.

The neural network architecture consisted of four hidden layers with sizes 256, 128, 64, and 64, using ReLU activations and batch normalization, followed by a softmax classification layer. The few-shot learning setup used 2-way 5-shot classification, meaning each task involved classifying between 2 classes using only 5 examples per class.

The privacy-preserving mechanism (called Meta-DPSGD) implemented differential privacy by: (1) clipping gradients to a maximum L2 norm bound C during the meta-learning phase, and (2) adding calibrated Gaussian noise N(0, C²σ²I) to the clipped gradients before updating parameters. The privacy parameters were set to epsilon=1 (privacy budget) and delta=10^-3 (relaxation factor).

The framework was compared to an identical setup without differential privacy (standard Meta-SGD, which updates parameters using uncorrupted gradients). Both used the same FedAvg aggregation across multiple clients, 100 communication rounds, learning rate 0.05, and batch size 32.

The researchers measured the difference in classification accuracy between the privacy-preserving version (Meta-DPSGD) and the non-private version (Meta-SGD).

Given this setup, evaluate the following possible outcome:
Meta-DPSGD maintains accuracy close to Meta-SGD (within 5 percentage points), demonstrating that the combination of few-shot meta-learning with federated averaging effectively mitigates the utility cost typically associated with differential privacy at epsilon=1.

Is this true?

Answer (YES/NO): NO